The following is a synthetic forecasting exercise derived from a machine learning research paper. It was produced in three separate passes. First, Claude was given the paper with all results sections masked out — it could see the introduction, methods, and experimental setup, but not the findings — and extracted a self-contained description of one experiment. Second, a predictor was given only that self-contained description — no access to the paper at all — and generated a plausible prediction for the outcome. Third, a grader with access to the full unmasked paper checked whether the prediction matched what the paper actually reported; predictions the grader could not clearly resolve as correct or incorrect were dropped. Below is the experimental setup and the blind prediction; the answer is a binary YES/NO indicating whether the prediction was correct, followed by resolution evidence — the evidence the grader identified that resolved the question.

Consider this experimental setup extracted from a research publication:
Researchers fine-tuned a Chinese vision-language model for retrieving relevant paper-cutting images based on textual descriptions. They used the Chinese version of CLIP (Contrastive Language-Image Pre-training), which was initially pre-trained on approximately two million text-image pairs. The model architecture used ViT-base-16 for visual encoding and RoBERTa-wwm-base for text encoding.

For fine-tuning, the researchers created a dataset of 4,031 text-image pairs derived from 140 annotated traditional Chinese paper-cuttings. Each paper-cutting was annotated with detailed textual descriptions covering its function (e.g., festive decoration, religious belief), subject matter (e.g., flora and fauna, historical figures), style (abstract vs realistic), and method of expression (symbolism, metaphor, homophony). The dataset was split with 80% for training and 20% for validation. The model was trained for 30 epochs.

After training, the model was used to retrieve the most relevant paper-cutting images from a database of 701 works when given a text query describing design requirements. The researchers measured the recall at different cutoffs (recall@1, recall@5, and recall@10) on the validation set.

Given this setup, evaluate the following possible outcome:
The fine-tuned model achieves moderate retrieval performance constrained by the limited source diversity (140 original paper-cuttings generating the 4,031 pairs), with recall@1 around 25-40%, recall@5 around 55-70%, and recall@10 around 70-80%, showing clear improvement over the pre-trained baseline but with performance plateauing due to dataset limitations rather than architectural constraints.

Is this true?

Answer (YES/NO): NO